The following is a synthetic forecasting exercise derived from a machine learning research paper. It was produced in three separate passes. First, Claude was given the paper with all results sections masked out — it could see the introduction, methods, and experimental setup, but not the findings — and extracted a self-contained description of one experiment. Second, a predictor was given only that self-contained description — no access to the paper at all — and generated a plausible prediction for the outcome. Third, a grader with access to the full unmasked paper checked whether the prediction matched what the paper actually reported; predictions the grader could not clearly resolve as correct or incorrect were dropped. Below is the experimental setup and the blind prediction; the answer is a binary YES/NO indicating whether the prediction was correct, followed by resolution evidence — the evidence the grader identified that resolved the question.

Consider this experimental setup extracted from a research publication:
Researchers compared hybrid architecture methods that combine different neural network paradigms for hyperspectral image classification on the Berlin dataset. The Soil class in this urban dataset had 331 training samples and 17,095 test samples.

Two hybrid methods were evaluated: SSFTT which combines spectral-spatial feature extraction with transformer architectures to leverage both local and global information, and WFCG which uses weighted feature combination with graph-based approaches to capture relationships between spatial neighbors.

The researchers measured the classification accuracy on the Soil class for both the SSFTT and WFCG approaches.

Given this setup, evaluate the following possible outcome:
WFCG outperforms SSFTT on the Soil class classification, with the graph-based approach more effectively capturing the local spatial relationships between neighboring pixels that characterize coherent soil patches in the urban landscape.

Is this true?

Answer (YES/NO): YES